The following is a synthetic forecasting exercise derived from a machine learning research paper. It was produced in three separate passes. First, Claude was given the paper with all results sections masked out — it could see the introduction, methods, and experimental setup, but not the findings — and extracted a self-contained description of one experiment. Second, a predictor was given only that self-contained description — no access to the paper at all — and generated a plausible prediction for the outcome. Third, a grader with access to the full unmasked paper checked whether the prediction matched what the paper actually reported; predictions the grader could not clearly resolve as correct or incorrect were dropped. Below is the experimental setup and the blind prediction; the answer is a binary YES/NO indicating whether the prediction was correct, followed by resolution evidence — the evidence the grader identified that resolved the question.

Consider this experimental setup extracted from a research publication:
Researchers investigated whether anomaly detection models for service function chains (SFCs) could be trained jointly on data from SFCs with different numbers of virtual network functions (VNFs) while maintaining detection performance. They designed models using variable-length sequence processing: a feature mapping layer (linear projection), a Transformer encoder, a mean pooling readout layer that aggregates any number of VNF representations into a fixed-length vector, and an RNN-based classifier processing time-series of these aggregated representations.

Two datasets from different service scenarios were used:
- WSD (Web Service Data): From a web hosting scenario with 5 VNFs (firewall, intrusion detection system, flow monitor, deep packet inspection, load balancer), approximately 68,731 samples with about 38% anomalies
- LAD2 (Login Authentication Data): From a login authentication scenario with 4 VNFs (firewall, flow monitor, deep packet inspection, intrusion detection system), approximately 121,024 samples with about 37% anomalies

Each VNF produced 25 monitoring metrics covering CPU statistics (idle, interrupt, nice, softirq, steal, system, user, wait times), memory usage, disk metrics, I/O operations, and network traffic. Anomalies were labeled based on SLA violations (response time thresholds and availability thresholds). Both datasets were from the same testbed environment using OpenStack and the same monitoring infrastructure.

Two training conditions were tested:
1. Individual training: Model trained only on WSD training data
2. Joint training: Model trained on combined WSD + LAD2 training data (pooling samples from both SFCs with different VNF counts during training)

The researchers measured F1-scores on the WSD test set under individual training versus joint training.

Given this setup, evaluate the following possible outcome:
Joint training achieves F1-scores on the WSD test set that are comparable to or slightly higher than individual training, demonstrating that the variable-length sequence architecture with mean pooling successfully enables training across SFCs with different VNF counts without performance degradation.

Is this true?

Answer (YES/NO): YES